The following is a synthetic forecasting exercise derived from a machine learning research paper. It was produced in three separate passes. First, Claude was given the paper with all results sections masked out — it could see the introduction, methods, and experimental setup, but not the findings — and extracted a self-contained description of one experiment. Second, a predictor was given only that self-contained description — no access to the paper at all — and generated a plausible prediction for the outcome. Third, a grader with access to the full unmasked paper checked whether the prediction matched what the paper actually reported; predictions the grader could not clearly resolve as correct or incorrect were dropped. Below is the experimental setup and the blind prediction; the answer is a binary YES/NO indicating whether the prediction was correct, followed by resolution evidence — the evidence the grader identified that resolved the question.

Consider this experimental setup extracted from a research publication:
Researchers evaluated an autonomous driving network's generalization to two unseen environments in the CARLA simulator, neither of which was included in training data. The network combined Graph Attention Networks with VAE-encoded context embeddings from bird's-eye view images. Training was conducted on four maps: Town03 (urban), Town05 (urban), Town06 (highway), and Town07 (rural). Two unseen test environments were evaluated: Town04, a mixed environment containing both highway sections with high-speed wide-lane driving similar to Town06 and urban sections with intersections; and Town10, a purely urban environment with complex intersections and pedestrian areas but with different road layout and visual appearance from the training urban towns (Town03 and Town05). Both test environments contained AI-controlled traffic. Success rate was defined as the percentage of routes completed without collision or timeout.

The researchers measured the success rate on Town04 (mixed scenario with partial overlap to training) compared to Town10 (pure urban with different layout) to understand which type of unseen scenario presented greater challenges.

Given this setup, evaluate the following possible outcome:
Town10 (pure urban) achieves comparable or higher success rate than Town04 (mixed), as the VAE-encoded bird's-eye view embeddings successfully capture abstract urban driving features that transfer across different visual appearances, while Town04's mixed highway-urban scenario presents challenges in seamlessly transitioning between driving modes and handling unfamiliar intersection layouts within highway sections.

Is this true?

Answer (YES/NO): NO